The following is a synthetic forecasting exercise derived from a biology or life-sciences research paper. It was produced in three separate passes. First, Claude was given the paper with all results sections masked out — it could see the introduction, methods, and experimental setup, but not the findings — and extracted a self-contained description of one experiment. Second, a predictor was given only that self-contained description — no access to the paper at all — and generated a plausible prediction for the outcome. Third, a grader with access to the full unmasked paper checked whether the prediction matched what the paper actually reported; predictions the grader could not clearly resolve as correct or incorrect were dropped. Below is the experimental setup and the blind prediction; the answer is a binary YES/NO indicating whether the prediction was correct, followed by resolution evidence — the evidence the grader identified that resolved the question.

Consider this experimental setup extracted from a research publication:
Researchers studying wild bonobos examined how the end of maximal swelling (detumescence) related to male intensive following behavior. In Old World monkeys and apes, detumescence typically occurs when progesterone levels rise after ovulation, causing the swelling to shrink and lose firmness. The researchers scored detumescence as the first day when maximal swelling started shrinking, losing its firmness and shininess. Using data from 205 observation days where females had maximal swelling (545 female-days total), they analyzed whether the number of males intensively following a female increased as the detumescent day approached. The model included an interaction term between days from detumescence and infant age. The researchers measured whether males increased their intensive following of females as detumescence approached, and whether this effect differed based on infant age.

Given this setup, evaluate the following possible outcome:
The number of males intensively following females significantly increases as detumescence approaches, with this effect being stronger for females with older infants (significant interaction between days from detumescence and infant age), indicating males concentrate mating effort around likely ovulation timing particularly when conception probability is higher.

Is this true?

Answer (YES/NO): YES